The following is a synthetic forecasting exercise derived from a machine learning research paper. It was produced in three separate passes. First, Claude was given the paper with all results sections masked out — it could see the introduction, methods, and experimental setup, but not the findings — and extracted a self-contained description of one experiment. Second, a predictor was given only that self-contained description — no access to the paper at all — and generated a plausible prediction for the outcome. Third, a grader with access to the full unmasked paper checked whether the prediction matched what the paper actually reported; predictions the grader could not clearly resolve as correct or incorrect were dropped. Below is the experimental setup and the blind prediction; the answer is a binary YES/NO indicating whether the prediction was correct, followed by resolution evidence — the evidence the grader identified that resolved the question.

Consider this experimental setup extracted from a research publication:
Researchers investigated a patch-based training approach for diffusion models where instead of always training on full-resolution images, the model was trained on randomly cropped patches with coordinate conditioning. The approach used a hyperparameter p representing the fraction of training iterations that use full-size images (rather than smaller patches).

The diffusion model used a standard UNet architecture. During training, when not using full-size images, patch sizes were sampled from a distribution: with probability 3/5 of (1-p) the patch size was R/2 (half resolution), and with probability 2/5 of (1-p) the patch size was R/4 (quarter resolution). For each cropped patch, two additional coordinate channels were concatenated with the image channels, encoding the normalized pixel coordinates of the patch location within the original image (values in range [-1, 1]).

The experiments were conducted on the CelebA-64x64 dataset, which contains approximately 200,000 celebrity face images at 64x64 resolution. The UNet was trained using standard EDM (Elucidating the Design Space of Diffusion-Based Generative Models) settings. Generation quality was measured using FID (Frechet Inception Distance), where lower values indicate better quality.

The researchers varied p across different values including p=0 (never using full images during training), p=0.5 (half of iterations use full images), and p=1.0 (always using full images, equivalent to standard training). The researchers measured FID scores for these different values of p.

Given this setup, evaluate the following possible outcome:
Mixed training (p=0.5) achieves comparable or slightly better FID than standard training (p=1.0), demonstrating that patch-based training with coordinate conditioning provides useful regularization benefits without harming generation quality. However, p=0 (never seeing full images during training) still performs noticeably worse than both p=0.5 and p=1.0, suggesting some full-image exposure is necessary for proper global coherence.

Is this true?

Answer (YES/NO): NO